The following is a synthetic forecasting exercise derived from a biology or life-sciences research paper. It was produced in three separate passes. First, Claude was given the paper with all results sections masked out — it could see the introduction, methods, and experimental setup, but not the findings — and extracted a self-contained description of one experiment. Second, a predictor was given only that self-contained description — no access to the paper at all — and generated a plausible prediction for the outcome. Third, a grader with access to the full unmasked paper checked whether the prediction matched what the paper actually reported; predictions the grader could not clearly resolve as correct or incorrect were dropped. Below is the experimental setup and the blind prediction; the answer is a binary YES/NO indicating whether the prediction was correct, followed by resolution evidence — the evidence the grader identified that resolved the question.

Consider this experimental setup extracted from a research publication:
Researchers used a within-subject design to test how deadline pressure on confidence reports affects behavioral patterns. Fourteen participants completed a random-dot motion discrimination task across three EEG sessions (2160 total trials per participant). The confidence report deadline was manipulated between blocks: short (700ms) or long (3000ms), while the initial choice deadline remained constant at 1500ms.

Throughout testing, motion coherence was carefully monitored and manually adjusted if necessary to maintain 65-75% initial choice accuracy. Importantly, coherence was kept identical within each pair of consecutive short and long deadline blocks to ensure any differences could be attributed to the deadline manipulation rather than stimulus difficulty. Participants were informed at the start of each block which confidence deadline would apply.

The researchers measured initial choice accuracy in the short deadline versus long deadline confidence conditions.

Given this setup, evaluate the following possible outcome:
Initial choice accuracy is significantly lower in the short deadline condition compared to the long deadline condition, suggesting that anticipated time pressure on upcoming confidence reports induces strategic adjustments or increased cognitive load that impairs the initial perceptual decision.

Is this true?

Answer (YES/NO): NO